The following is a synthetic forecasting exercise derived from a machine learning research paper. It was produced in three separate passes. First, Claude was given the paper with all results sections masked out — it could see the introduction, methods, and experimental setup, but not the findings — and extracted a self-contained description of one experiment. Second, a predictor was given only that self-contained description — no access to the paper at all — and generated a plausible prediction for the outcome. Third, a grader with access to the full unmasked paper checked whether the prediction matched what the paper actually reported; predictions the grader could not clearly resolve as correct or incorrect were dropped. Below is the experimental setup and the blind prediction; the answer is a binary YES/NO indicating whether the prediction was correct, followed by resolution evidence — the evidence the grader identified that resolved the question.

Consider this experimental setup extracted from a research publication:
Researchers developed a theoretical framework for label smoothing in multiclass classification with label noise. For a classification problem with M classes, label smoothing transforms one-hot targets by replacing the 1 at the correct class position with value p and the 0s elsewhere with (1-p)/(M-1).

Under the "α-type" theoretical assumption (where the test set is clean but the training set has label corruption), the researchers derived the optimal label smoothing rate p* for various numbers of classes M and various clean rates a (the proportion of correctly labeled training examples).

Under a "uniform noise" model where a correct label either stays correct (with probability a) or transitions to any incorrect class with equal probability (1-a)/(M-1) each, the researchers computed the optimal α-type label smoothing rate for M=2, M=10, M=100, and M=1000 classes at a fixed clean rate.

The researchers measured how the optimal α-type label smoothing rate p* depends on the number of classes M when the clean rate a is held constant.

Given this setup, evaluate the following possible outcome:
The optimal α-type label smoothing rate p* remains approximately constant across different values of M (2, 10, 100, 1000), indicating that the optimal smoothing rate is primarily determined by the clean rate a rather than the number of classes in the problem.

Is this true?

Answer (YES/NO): YES